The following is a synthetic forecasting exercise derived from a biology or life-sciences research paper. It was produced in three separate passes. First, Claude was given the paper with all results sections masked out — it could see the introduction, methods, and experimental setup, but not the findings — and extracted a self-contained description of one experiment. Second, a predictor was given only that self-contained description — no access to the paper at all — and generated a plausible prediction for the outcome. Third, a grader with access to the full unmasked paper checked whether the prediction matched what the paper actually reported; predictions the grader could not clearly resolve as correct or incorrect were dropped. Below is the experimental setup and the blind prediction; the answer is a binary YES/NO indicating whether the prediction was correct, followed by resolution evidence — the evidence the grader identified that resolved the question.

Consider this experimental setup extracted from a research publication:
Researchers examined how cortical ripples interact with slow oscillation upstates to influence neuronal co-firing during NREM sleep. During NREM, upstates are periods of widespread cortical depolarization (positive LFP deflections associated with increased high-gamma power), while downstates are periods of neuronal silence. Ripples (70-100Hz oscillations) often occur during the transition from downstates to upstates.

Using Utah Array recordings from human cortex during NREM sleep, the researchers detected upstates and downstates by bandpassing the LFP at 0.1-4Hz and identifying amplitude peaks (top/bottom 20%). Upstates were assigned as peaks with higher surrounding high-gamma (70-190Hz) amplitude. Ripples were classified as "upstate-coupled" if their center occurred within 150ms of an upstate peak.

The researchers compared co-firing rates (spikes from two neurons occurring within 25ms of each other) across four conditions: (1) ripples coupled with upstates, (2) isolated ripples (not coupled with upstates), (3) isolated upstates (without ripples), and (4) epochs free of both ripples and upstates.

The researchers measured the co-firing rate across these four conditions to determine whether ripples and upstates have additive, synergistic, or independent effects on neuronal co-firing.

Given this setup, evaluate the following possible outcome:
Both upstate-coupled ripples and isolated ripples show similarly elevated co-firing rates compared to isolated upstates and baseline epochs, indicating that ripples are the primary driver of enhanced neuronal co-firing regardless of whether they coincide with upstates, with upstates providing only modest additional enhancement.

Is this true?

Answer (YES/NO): NO